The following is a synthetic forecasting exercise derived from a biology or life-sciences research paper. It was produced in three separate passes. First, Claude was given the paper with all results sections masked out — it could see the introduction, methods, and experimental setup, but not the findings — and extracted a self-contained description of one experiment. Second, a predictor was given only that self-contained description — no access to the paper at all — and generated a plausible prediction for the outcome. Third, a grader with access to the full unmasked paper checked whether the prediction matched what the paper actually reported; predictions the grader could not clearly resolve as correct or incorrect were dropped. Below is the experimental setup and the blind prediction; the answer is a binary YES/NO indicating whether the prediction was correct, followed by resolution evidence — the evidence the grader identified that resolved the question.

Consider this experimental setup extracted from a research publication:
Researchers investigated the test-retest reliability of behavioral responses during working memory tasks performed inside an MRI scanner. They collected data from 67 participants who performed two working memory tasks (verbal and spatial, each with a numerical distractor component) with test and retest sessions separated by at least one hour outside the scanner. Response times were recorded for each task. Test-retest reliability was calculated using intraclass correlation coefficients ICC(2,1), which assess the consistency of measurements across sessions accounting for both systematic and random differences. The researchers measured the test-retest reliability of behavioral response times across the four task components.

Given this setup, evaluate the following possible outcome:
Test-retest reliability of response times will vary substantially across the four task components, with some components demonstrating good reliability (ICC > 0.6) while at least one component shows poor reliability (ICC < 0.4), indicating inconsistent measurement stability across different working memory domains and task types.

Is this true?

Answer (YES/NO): NO